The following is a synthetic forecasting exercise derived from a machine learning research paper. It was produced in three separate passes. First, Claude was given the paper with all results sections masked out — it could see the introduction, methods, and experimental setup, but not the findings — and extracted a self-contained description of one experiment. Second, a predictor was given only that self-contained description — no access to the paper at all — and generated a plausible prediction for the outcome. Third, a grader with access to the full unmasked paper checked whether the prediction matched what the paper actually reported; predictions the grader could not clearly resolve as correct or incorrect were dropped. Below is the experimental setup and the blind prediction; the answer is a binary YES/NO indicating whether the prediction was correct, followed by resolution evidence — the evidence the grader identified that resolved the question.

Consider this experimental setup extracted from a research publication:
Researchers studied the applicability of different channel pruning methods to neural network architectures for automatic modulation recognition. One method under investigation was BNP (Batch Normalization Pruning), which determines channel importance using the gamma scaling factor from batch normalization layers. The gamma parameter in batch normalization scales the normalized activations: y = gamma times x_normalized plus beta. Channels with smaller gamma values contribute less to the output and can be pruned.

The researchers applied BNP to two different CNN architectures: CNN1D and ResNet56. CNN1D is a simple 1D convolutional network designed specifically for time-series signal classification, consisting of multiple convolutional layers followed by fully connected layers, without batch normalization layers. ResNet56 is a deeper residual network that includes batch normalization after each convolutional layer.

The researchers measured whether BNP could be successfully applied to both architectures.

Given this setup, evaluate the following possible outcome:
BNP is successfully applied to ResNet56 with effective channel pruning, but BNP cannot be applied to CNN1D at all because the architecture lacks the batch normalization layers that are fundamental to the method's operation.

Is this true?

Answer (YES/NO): YES